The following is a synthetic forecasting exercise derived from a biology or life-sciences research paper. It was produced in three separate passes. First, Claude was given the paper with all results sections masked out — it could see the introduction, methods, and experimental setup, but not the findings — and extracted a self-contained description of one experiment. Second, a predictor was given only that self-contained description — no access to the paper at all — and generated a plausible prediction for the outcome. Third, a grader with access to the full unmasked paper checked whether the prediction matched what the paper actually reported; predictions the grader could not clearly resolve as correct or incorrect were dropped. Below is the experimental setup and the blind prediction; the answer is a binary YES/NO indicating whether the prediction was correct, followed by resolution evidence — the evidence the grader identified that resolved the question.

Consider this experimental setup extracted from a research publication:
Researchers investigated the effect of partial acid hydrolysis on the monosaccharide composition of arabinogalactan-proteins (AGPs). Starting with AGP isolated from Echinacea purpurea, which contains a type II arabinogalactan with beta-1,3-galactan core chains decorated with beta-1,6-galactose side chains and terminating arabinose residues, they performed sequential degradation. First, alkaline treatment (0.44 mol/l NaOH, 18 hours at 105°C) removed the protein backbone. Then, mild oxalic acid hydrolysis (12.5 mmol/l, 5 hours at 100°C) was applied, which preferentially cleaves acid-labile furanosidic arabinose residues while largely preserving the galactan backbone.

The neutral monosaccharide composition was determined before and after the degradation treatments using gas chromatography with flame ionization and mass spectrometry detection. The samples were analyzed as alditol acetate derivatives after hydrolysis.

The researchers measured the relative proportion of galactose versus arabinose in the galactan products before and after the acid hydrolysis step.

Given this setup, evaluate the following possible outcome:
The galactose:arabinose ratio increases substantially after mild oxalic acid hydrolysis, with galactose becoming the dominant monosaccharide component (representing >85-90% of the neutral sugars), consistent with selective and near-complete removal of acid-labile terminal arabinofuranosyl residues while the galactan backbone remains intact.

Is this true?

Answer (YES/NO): NO